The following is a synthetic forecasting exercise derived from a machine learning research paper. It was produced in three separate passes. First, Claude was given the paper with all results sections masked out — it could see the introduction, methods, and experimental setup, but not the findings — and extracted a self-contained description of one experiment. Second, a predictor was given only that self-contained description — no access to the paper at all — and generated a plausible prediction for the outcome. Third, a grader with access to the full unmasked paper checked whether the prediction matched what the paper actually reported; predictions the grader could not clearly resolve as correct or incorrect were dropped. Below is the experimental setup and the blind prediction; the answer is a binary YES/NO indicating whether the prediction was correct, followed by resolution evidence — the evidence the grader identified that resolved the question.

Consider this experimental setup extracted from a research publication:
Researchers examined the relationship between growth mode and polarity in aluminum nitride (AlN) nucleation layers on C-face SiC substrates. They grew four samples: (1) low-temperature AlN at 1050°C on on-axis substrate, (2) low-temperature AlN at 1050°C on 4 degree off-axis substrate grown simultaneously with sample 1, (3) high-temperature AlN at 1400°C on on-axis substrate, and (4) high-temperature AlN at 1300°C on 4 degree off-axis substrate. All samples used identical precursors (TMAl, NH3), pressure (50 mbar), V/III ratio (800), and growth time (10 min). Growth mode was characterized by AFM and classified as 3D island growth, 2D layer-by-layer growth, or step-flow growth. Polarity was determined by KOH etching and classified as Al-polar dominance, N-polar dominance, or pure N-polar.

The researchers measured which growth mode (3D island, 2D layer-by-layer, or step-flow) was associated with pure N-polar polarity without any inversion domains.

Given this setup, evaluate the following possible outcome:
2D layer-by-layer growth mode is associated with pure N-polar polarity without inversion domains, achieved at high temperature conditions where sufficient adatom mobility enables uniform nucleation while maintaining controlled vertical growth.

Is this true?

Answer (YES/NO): NO